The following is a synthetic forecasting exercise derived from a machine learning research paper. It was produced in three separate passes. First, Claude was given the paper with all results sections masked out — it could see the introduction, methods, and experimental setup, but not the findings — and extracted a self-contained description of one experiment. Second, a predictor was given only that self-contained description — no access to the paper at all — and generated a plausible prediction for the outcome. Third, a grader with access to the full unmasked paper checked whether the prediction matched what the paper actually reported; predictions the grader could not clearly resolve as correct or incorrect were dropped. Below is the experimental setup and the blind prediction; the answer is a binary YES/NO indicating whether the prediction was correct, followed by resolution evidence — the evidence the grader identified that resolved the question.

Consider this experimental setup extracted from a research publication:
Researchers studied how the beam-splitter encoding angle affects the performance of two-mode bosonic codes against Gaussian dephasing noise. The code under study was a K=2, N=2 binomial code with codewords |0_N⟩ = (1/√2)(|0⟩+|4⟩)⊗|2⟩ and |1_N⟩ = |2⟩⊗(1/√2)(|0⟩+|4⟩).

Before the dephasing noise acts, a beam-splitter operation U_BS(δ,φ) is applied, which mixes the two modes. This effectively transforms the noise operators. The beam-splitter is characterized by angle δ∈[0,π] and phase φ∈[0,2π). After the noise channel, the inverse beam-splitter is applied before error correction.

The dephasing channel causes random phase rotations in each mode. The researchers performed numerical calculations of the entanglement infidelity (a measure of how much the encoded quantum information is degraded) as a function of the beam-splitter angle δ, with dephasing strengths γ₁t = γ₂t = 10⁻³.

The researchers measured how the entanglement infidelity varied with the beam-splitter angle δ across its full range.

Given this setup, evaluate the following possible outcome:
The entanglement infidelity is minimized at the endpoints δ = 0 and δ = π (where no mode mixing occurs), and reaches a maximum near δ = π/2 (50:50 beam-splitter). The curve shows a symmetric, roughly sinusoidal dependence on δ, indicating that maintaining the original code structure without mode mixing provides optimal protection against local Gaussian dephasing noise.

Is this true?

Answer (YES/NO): NO